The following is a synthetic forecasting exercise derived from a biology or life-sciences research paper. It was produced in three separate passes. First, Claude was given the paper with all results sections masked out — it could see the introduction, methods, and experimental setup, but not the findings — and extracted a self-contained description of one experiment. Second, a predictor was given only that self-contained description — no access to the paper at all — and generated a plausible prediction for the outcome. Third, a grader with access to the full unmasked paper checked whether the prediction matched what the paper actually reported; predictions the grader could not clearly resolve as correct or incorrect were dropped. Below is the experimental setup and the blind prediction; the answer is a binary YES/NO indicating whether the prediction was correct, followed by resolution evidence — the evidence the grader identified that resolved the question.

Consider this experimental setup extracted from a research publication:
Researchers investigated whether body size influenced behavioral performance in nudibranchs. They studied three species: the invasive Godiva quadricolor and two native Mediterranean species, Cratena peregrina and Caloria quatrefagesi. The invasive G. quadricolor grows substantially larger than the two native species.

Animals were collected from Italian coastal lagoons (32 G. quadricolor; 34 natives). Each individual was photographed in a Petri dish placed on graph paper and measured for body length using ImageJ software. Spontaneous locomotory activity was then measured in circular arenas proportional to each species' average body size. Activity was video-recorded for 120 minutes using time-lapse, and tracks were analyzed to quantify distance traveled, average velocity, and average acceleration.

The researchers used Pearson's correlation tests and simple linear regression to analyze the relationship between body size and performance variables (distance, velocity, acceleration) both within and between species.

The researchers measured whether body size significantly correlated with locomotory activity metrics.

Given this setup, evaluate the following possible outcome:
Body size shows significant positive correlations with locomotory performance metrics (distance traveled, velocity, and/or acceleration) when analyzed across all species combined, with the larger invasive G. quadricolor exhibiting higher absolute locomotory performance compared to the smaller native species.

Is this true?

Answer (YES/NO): YES